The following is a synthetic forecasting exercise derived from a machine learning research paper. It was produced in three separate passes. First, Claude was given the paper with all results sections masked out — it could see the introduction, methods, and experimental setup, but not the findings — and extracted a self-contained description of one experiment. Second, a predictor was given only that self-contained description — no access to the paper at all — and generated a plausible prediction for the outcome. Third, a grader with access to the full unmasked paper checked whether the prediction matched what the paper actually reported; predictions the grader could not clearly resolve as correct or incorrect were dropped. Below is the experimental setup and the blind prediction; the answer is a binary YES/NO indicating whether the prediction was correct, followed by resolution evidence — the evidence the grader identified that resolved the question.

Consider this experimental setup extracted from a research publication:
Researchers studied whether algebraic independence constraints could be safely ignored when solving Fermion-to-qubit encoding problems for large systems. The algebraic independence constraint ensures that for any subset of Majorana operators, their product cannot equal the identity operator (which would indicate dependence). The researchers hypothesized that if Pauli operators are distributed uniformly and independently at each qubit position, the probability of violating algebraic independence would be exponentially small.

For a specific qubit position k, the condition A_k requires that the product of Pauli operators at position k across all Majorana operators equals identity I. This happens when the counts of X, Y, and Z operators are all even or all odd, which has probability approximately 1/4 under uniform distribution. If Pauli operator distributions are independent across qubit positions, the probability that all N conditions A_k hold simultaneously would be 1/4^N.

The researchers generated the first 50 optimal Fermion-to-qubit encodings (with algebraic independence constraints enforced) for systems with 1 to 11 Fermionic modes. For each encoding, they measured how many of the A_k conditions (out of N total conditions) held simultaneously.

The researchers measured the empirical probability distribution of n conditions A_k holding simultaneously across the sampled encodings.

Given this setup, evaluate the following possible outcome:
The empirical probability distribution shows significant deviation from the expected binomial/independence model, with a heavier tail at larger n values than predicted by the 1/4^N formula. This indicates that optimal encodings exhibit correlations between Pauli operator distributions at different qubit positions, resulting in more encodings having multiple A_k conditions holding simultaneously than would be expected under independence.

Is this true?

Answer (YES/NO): NO